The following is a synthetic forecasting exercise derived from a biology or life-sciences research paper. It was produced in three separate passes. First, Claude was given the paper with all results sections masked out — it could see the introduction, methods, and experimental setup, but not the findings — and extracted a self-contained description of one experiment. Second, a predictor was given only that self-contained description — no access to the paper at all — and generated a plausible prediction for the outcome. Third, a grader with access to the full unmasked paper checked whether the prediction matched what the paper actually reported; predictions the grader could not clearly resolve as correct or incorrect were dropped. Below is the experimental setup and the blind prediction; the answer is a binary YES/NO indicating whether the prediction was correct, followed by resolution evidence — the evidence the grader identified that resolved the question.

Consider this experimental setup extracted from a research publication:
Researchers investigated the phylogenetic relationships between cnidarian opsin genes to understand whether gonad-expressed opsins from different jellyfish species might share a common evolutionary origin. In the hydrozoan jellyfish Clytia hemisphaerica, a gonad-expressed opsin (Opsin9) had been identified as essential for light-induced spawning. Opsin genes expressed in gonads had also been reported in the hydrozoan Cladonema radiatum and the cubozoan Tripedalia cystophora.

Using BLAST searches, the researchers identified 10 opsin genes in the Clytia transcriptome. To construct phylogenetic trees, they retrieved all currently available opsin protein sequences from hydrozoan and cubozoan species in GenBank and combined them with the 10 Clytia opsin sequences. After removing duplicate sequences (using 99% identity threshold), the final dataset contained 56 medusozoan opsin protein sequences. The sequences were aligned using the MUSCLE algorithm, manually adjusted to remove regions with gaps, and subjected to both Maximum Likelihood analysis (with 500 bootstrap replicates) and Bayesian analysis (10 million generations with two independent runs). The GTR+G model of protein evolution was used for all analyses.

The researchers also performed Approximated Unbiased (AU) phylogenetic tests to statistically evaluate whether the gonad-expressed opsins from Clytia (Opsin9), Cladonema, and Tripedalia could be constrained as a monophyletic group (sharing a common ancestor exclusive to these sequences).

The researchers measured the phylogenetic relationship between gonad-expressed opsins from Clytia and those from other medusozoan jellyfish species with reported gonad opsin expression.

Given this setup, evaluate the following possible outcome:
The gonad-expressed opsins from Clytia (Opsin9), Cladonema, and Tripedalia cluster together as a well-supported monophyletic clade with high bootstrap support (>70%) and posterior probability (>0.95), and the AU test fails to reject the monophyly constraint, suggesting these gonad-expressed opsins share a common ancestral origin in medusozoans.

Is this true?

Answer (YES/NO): NO